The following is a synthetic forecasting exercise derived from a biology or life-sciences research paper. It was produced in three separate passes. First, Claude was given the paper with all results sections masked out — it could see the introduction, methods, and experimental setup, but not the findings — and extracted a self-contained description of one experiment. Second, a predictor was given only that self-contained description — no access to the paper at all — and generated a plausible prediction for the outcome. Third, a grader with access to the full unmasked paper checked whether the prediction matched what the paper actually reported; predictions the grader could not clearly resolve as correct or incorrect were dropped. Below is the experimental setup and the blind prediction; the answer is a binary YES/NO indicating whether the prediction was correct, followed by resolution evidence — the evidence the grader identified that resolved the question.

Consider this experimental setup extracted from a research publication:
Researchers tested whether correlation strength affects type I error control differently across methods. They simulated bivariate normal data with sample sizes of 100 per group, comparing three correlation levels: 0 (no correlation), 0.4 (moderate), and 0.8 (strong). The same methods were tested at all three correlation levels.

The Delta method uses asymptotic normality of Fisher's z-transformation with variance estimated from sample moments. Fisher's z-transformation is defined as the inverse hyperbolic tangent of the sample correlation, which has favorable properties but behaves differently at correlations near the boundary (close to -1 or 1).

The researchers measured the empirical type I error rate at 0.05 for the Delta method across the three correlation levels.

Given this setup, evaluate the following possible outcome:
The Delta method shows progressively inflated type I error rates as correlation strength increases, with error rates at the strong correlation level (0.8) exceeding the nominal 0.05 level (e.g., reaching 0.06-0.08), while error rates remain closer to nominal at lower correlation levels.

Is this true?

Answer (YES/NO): NO